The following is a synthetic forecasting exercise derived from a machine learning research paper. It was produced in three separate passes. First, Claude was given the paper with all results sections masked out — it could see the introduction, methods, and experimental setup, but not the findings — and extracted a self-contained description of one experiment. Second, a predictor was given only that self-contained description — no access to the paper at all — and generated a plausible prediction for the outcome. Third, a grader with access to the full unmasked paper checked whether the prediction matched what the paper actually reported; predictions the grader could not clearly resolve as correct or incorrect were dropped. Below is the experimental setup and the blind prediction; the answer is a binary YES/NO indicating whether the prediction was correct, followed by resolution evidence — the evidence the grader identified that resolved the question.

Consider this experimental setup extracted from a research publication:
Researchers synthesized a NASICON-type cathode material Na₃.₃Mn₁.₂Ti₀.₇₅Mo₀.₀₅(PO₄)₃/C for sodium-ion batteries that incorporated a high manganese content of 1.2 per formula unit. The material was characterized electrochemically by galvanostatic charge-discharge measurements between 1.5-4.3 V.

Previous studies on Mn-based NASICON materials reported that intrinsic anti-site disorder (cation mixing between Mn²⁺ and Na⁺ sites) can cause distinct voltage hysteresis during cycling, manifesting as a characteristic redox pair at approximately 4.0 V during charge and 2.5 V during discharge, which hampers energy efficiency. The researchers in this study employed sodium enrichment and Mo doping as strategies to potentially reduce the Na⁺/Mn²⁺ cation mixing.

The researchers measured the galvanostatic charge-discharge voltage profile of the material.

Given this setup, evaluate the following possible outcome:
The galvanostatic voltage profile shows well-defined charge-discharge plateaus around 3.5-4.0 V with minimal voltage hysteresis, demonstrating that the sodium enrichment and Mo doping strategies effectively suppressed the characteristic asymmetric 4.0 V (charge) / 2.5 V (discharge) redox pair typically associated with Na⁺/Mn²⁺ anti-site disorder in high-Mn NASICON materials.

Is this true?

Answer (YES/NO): NO